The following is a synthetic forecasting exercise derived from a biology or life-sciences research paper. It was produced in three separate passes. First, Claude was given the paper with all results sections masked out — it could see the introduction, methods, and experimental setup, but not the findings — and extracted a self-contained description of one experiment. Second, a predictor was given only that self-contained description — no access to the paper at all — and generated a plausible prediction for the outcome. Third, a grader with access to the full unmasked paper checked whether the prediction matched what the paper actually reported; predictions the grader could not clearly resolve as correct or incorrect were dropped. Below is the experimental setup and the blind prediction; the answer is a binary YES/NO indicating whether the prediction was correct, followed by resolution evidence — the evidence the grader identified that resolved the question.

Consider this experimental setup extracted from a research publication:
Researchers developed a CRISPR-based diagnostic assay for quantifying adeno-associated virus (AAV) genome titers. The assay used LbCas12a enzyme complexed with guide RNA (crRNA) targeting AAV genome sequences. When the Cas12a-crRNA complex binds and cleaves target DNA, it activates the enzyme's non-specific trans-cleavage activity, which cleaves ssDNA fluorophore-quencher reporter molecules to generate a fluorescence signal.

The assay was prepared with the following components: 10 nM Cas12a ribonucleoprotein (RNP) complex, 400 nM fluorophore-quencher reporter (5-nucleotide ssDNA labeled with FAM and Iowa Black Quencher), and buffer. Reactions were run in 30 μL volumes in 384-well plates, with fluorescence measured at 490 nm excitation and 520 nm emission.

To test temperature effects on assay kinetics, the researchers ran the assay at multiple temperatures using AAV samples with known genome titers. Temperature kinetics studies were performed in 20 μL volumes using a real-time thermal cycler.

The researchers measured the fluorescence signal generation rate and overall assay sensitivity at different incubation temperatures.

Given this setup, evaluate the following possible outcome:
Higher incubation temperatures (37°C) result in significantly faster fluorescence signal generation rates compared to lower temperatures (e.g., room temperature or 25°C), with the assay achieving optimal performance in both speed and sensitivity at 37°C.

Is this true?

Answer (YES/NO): NO